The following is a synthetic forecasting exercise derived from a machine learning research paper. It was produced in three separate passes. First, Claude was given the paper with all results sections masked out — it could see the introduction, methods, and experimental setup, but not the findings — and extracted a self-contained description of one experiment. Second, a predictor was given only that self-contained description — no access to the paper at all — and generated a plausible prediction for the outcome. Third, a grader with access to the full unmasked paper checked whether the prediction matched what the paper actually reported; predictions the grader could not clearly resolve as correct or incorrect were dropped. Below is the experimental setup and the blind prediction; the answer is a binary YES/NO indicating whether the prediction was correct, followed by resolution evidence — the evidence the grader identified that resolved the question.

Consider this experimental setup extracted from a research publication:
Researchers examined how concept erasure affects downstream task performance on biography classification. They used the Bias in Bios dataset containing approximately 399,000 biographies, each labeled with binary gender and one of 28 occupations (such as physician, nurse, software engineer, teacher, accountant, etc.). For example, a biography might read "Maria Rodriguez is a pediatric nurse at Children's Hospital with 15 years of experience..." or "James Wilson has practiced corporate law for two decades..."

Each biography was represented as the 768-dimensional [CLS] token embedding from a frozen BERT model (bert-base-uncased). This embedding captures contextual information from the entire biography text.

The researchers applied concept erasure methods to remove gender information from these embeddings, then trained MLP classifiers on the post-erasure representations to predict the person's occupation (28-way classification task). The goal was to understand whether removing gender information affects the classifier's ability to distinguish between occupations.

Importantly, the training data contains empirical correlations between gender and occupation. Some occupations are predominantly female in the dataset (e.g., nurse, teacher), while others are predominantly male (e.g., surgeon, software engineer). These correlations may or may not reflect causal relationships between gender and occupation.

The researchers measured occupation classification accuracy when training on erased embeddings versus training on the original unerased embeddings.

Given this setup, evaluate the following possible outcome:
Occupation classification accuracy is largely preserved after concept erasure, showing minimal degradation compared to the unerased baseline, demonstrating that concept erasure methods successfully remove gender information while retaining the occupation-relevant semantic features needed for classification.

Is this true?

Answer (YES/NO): NO